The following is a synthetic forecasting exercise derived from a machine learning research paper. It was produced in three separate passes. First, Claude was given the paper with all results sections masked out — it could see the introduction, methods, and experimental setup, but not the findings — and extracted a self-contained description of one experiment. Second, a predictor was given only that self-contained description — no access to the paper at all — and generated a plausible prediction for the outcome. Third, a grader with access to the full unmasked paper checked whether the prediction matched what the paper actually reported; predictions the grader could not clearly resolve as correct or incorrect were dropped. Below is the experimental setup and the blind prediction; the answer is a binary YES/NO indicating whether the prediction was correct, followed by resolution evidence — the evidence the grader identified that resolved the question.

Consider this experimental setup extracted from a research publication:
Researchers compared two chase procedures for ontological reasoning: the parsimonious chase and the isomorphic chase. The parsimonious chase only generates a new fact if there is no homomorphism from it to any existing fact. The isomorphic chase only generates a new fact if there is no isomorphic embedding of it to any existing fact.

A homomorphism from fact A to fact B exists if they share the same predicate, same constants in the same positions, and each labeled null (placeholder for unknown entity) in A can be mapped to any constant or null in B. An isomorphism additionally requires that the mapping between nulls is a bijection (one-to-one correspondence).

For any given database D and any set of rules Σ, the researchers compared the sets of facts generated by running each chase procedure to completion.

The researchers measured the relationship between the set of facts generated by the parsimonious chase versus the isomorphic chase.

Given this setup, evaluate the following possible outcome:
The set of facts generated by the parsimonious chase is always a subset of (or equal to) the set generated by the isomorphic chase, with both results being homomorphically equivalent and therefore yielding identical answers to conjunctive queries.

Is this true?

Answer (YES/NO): NO